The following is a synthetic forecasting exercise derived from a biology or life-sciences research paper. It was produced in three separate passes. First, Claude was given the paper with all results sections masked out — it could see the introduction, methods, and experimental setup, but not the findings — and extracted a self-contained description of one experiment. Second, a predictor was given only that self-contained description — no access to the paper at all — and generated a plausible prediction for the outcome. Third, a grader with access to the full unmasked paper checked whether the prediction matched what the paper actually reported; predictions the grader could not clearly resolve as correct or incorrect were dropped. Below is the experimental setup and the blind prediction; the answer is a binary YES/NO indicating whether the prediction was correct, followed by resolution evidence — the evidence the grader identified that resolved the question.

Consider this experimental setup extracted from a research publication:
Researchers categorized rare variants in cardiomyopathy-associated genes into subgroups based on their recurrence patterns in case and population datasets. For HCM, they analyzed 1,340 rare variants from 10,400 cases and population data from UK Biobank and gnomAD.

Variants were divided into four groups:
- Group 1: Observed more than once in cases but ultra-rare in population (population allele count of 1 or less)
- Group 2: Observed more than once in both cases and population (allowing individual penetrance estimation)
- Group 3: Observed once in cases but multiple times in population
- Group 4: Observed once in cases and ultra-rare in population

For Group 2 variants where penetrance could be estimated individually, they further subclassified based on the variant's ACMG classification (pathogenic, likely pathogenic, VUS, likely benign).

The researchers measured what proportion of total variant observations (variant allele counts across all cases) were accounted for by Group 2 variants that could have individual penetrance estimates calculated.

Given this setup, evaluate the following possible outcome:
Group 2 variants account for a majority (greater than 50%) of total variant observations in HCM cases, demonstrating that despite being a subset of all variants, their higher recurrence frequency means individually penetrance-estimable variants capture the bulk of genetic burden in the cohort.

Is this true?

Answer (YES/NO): YES